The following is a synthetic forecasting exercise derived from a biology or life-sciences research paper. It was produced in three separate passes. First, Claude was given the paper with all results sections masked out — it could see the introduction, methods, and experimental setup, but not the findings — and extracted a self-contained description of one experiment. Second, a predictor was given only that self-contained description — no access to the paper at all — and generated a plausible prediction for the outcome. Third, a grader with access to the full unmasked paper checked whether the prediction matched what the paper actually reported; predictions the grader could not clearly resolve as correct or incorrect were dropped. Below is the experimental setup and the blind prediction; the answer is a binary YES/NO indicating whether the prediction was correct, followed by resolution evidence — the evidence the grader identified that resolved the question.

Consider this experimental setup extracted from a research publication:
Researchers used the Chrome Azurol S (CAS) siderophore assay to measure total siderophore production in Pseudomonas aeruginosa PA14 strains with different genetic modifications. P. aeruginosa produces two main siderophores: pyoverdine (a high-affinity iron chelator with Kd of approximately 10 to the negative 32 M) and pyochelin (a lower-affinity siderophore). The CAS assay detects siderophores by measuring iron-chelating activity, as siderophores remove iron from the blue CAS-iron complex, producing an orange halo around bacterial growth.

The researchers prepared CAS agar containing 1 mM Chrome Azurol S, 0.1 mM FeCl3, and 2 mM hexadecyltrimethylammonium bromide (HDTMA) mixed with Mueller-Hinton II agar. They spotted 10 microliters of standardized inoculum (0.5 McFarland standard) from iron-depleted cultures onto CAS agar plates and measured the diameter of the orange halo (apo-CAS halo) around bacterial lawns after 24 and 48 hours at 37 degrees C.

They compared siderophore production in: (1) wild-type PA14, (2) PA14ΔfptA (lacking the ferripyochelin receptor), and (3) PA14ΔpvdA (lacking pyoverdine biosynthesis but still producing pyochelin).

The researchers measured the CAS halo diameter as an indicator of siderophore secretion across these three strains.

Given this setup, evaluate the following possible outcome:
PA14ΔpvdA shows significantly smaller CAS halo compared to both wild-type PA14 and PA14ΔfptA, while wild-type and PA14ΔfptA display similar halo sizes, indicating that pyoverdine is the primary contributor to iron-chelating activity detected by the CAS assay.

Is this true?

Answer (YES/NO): NO